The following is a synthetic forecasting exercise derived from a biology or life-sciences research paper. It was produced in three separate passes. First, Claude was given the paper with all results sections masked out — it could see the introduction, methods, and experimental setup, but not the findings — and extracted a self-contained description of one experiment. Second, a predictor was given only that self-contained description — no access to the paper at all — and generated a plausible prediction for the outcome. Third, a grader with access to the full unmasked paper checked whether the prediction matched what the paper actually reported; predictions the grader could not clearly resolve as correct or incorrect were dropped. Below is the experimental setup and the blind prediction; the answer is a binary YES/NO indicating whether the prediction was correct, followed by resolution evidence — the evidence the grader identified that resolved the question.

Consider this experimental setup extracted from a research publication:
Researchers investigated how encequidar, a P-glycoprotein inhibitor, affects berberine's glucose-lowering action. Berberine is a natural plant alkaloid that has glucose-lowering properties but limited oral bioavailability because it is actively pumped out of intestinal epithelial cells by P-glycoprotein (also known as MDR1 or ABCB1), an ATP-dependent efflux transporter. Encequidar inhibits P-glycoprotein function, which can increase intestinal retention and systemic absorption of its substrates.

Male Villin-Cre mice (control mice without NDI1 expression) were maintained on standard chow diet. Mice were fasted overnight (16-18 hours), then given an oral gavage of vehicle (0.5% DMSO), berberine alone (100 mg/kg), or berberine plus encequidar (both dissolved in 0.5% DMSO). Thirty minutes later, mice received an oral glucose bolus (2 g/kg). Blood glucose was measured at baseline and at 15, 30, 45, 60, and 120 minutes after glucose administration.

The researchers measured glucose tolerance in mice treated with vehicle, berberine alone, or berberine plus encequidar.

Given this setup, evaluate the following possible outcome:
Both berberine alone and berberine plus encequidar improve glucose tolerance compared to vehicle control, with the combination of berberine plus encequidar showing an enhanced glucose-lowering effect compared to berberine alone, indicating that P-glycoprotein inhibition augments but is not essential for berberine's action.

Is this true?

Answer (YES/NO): YES